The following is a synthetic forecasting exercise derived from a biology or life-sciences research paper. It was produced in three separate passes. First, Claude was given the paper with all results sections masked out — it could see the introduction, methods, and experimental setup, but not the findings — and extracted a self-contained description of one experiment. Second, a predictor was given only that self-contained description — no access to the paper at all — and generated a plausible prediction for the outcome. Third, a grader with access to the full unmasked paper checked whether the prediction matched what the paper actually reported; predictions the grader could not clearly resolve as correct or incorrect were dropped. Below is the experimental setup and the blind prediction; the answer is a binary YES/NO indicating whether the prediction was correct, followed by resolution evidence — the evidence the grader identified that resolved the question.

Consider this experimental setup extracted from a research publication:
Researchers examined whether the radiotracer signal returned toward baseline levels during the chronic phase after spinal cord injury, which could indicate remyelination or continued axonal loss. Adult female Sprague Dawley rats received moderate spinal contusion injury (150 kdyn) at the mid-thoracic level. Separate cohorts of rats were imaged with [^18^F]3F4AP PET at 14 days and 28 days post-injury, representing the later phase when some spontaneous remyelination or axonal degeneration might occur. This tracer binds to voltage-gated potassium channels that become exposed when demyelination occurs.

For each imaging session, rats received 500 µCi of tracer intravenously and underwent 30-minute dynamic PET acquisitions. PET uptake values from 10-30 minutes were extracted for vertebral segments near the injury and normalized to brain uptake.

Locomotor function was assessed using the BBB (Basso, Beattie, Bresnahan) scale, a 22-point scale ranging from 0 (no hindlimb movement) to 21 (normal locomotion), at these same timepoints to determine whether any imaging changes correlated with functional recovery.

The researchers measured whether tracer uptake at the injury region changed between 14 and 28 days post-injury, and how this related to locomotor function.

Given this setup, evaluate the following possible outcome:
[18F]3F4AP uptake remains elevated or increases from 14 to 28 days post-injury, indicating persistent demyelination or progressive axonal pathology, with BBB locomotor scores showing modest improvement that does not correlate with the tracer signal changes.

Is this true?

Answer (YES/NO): NO